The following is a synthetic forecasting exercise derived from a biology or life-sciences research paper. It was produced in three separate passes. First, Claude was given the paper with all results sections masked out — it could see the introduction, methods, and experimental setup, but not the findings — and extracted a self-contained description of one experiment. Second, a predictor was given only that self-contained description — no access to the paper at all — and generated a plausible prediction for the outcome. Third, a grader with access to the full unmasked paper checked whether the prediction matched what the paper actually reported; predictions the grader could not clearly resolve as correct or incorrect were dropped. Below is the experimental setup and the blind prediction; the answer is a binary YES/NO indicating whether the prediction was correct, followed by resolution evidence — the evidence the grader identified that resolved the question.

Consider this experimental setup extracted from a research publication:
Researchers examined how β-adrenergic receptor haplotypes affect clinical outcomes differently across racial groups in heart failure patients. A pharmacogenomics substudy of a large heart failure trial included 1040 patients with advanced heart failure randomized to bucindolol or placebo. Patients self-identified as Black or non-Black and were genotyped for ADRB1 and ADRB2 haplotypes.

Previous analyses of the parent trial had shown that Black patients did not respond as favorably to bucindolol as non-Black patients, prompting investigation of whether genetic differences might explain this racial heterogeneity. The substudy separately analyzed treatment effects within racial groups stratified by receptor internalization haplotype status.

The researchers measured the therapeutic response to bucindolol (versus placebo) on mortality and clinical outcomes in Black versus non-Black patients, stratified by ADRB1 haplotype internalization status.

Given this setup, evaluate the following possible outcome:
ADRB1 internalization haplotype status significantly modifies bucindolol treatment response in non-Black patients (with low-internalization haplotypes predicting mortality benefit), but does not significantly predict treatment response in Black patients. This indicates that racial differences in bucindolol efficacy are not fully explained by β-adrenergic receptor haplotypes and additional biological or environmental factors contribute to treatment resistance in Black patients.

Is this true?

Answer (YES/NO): NO